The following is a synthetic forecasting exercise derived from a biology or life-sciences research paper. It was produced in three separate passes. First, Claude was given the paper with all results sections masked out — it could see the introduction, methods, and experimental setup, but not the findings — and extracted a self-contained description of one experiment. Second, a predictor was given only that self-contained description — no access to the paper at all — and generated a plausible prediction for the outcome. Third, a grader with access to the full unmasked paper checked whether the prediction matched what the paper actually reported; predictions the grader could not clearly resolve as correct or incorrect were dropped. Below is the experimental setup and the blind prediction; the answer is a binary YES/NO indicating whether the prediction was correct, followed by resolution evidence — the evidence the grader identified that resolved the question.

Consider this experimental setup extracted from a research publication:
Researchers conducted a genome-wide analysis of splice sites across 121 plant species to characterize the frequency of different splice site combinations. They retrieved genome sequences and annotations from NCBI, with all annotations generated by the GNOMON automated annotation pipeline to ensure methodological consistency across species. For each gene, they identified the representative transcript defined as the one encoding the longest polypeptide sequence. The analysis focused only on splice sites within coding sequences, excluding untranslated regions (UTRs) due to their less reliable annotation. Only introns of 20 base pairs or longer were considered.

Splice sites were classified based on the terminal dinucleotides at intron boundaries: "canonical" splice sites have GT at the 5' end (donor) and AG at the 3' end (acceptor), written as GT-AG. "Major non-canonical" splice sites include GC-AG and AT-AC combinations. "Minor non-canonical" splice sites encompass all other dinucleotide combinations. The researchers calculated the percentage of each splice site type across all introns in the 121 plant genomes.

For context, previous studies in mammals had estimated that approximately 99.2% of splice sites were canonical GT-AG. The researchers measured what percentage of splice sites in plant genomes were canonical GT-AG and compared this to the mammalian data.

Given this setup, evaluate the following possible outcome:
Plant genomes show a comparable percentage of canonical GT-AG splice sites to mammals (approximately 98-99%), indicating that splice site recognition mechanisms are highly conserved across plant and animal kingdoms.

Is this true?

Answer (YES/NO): NO